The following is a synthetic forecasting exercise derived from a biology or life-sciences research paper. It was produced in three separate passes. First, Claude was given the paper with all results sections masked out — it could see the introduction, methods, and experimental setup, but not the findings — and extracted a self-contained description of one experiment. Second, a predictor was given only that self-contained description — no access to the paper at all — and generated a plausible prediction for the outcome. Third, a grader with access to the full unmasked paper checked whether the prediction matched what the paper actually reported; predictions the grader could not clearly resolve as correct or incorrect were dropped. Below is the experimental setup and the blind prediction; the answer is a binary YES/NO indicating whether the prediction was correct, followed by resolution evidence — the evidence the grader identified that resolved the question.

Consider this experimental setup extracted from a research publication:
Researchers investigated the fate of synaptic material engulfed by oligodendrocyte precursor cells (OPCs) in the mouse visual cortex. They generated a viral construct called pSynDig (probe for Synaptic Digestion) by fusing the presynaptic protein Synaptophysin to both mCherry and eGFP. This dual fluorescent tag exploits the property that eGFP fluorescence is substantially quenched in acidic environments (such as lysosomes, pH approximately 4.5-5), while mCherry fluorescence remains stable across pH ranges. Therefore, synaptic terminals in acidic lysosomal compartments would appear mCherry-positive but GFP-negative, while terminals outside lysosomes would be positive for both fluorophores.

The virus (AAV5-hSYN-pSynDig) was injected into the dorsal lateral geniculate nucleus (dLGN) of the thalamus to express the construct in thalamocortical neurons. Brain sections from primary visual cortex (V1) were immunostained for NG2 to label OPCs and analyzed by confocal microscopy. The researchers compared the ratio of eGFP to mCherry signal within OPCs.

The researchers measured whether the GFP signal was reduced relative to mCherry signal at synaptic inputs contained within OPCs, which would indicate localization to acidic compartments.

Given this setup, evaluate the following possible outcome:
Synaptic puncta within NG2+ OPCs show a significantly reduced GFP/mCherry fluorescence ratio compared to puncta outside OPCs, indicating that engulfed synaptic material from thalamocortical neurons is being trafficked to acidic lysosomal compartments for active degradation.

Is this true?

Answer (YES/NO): YES